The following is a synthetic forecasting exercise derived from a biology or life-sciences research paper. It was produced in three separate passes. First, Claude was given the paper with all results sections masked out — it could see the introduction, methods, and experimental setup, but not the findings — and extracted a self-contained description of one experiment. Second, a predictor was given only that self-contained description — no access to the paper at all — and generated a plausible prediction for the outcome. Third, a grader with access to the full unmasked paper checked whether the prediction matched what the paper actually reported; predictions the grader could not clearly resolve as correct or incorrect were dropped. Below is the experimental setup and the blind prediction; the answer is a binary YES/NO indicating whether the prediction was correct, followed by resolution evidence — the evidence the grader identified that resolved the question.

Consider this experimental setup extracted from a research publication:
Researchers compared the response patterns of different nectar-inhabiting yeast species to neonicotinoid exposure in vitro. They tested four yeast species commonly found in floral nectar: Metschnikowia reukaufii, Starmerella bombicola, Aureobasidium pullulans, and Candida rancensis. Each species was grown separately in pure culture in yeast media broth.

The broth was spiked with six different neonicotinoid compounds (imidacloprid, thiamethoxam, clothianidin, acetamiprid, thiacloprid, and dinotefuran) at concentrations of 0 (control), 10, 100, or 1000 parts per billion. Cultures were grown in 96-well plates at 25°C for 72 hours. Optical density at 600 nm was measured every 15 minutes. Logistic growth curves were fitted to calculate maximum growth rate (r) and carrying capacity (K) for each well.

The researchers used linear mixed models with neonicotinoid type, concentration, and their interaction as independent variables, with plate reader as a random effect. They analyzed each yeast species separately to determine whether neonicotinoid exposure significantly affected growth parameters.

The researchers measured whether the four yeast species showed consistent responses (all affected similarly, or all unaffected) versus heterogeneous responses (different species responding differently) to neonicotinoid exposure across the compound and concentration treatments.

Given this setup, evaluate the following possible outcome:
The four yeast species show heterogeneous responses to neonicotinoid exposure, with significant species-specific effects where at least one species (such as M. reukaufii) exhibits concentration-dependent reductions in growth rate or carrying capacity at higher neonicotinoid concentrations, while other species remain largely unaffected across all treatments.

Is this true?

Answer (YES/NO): NO